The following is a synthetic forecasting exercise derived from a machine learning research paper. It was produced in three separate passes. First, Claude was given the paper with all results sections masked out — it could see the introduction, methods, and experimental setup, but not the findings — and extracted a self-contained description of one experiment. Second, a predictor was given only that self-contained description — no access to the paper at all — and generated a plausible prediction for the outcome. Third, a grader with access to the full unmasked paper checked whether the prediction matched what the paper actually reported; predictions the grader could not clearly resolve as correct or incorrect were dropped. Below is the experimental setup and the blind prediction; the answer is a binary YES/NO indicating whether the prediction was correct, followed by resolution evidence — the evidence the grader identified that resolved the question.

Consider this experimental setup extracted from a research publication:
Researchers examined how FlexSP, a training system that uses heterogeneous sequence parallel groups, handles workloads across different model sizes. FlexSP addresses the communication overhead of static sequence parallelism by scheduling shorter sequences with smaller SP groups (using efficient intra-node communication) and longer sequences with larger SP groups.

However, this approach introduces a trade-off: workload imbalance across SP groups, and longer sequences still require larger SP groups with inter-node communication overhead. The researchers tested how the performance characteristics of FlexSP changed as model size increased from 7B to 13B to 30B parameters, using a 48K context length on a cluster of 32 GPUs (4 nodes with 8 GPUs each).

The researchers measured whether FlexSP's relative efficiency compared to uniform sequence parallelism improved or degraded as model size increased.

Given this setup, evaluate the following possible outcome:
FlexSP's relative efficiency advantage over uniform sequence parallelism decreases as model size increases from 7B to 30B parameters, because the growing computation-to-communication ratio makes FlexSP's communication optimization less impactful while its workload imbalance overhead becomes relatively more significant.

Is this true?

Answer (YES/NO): YES